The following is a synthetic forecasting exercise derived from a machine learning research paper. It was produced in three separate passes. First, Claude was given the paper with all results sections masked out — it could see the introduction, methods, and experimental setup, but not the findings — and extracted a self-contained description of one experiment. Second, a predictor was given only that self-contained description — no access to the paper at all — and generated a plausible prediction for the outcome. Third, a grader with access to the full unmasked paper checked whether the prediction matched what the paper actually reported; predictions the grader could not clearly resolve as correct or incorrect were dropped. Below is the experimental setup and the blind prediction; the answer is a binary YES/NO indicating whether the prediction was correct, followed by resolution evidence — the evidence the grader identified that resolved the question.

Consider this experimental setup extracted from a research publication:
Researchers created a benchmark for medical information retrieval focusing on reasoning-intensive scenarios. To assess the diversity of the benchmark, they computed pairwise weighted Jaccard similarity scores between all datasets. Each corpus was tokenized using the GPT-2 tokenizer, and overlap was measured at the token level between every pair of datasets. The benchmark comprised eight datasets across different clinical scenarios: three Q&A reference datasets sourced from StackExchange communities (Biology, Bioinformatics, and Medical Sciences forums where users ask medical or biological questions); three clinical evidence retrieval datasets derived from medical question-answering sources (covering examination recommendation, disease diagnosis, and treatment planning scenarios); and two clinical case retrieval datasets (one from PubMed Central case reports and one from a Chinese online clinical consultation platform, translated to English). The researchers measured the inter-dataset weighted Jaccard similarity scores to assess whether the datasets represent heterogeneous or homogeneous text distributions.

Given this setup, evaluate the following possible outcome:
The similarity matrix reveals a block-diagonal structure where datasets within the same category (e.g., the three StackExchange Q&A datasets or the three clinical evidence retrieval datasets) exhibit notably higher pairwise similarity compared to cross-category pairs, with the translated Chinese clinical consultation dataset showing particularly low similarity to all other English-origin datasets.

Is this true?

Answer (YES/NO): NO